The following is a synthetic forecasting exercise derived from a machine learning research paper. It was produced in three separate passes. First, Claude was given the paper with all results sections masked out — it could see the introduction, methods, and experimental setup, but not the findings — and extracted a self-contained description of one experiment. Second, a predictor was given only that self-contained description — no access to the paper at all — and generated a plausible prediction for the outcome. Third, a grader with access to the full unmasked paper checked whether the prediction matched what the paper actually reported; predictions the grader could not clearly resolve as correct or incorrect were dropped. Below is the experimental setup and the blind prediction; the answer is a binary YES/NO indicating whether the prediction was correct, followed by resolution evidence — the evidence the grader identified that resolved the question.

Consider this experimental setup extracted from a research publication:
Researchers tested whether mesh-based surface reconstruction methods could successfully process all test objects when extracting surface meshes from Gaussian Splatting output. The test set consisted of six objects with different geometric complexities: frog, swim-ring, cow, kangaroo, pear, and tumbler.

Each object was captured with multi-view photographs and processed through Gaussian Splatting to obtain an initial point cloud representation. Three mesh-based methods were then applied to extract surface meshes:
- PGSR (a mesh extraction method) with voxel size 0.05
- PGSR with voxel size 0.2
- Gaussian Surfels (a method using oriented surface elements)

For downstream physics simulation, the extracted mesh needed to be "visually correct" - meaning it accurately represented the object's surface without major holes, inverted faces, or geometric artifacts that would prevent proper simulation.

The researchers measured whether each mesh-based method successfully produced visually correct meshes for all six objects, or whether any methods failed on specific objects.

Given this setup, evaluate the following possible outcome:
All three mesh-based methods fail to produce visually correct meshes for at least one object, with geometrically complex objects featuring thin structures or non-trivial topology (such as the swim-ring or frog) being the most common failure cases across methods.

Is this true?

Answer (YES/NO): NO